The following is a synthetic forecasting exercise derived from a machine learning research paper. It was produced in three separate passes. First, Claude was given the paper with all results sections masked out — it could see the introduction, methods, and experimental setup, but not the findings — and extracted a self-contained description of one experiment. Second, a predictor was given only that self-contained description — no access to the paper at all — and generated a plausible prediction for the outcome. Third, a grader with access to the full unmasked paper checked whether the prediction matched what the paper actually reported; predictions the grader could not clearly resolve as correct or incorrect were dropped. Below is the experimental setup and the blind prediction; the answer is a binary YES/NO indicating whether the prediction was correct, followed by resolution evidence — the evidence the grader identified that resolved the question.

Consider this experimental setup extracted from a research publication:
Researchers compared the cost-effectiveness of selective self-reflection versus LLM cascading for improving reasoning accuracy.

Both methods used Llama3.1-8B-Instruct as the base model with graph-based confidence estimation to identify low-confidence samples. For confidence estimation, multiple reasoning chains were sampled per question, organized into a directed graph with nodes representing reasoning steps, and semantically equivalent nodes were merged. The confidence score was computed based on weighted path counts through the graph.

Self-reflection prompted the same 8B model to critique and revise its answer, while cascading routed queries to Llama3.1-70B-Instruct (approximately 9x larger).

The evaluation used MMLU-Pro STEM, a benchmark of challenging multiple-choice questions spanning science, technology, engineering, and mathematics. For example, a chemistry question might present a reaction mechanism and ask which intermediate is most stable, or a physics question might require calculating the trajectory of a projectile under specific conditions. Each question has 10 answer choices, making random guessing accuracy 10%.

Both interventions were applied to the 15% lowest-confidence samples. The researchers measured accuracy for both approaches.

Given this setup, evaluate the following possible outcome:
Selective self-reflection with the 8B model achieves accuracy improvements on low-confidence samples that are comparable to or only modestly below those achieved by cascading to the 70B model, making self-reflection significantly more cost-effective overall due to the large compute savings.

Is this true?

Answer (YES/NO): YES